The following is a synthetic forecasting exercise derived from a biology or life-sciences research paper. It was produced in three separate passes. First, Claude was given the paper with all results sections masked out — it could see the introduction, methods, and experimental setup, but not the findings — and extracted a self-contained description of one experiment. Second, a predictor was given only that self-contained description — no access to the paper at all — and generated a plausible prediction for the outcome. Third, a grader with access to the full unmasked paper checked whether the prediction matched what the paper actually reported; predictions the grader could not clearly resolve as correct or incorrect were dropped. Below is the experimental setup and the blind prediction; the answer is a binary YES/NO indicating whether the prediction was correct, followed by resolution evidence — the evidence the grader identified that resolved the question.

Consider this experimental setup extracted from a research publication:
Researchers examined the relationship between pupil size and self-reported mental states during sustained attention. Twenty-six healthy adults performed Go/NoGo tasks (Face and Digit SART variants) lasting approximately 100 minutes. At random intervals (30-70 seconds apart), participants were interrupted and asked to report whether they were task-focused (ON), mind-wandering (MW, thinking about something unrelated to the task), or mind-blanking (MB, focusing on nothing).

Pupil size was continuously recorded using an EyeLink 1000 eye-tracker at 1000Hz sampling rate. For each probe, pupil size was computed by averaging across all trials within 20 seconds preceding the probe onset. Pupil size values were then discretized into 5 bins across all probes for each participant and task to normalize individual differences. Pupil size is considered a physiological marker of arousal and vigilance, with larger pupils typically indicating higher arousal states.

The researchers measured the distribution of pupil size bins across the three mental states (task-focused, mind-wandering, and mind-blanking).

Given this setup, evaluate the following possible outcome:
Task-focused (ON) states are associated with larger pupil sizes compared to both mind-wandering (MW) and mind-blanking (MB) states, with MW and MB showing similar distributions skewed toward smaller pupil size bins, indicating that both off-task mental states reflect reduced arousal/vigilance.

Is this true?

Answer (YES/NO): YES